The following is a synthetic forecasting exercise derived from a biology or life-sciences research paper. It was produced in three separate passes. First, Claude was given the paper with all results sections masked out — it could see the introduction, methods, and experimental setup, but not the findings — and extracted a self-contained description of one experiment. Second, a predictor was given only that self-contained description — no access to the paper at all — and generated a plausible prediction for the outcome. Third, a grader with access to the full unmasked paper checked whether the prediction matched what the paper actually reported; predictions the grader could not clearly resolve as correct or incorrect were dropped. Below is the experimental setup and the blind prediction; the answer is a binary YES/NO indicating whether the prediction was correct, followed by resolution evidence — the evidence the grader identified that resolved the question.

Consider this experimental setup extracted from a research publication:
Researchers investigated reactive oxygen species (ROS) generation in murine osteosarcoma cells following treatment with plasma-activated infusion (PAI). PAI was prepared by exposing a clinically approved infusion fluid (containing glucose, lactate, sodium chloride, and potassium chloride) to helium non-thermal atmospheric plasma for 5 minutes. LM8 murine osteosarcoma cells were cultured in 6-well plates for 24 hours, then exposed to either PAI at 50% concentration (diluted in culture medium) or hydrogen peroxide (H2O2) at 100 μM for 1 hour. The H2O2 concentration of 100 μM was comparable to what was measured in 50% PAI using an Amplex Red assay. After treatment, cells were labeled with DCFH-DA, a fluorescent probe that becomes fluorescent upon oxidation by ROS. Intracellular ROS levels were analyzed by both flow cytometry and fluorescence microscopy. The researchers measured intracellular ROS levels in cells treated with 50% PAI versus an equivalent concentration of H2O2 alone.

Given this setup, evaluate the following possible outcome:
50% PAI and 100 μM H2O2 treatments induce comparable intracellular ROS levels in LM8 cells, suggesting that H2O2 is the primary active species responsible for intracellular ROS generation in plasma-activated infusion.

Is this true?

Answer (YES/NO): NO